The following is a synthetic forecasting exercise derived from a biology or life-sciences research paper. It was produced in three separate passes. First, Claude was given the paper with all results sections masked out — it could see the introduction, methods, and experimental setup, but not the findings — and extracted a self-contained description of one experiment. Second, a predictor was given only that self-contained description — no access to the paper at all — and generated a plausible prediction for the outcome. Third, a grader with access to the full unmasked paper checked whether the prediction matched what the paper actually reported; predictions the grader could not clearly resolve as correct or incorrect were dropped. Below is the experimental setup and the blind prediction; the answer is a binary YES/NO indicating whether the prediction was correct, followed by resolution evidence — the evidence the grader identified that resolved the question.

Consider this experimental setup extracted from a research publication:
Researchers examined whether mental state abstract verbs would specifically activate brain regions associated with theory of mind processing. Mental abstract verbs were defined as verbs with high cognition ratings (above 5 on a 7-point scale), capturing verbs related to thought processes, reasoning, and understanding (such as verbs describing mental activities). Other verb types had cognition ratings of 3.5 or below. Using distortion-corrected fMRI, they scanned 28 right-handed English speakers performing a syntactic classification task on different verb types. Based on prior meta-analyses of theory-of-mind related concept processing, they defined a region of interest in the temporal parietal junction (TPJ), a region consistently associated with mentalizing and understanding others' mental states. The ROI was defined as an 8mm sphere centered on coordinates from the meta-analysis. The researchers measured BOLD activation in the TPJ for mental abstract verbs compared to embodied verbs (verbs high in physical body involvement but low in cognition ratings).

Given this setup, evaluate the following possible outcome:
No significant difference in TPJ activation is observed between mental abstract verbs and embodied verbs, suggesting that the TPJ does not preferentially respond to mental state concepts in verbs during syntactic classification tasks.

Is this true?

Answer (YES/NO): YES